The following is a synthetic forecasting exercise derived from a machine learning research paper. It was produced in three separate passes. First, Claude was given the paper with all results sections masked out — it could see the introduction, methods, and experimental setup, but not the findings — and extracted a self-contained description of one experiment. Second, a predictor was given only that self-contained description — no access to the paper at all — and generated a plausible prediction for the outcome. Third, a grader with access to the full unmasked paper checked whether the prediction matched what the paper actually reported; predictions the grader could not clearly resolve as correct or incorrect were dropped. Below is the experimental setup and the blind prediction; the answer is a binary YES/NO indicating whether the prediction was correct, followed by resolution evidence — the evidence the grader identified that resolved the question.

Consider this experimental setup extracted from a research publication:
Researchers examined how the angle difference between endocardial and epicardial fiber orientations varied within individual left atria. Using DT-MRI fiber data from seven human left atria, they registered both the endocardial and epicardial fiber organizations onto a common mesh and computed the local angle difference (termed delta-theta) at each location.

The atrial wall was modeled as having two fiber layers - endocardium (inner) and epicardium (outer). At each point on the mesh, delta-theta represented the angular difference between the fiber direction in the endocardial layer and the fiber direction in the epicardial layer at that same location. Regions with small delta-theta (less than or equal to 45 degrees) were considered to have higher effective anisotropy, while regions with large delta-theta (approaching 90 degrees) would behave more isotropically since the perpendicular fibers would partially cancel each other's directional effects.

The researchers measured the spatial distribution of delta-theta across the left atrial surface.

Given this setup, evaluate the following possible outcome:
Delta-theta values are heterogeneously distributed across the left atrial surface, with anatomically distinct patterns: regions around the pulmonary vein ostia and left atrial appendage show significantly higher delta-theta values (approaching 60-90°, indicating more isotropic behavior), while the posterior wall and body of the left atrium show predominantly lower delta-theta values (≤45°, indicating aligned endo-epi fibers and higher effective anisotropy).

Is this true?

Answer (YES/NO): NO